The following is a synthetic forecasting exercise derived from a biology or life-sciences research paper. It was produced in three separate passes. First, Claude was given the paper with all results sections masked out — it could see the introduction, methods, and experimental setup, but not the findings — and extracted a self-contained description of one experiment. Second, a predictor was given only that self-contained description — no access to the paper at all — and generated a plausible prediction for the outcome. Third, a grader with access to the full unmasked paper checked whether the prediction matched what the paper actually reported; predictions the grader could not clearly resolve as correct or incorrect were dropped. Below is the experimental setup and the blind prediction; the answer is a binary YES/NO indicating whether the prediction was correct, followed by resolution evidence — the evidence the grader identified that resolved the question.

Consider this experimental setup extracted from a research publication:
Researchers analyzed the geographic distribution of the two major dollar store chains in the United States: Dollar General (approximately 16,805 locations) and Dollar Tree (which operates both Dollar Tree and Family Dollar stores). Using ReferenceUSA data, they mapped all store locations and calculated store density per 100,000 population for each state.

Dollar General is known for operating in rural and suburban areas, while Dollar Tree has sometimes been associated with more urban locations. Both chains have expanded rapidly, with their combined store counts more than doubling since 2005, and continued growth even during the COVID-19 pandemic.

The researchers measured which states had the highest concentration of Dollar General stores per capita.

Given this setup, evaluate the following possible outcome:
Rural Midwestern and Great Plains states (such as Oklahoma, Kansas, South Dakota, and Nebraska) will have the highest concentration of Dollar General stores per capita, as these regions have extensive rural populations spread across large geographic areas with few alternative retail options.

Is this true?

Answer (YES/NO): NO